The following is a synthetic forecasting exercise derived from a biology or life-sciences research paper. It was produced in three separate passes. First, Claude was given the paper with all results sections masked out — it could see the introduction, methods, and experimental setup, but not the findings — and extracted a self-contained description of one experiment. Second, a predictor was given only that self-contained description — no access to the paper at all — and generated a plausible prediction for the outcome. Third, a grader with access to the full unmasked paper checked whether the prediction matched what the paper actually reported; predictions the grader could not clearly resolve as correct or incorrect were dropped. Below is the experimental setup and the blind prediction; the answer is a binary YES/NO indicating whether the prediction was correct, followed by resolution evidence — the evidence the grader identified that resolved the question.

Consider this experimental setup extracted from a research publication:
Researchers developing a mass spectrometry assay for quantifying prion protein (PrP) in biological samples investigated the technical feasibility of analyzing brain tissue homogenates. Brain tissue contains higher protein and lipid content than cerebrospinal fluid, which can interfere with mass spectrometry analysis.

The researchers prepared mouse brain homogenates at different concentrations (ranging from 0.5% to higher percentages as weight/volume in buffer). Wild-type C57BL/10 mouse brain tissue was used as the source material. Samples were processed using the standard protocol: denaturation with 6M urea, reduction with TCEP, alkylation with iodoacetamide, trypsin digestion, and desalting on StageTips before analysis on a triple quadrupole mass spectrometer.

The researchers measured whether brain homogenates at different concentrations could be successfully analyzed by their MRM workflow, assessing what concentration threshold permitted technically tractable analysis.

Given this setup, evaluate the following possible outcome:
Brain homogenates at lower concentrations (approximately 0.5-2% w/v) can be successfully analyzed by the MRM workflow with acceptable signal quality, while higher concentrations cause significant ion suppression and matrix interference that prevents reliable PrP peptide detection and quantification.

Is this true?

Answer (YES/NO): NO